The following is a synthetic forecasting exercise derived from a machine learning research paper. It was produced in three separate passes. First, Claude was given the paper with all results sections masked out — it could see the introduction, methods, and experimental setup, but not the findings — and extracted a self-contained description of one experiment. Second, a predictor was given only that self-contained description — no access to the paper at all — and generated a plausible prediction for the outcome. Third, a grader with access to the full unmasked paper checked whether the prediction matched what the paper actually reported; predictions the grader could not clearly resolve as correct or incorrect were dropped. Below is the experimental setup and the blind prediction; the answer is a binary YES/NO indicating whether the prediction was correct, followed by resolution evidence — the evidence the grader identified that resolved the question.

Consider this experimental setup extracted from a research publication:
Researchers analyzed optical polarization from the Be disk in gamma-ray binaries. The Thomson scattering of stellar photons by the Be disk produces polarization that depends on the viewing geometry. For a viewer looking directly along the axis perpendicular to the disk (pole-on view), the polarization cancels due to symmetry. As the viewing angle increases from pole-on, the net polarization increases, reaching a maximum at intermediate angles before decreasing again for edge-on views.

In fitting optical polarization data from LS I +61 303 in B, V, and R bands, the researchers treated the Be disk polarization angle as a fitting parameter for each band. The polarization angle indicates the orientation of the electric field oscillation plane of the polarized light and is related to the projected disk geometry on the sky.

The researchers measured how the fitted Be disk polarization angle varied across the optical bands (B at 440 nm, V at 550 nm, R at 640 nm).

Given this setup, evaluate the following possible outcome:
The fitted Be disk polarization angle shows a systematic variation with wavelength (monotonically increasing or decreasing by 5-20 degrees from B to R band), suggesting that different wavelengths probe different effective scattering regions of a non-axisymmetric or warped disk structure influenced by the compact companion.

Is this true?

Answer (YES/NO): YES